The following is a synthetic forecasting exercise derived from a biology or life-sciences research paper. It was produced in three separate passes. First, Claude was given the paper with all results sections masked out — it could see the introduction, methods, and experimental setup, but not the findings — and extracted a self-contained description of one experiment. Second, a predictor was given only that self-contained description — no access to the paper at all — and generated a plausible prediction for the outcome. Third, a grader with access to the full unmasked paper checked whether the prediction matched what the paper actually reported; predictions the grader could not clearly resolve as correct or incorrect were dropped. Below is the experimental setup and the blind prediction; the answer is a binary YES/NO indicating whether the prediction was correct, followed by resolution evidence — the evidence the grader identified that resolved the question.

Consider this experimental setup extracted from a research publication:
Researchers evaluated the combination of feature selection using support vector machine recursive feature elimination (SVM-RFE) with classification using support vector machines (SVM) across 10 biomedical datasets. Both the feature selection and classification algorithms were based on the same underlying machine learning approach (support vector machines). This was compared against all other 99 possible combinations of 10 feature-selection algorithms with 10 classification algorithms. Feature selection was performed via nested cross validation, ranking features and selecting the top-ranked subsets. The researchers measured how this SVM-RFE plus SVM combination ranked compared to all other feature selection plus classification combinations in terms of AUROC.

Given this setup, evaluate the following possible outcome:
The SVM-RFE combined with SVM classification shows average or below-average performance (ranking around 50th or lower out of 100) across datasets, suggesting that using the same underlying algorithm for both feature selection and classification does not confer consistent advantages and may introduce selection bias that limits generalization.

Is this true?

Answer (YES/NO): YES